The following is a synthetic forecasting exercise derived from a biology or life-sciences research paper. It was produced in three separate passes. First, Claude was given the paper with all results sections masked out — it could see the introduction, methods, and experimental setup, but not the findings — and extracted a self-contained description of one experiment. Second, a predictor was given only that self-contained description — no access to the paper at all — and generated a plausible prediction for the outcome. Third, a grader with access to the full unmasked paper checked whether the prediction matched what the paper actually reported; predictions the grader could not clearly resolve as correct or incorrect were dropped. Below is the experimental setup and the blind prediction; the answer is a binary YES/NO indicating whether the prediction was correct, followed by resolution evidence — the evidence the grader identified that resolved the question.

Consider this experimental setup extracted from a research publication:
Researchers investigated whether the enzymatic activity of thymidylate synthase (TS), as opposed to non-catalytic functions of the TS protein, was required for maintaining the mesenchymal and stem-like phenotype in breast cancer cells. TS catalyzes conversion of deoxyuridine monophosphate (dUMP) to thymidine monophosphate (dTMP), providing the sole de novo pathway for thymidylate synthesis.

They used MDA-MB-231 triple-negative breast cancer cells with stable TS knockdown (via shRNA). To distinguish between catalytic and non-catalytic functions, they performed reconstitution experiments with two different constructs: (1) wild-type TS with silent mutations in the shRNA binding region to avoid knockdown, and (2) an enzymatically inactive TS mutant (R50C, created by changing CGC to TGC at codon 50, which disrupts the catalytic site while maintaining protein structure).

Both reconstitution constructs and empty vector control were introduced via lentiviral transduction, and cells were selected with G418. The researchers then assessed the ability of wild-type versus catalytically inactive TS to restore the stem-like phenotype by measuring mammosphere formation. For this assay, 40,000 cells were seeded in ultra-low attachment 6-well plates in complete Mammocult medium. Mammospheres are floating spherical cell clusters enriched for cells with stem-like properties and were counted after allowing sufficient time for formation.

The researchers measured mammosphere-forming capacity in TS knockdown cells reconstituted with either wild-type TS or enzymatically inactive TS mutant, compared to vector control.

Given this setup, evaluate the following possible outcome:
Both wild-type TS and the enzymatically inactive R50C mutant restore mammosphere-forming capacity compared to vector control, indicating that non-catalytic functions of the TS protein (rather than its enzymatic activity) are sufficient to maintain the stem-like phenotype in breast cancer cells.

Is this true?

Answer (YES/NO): NO